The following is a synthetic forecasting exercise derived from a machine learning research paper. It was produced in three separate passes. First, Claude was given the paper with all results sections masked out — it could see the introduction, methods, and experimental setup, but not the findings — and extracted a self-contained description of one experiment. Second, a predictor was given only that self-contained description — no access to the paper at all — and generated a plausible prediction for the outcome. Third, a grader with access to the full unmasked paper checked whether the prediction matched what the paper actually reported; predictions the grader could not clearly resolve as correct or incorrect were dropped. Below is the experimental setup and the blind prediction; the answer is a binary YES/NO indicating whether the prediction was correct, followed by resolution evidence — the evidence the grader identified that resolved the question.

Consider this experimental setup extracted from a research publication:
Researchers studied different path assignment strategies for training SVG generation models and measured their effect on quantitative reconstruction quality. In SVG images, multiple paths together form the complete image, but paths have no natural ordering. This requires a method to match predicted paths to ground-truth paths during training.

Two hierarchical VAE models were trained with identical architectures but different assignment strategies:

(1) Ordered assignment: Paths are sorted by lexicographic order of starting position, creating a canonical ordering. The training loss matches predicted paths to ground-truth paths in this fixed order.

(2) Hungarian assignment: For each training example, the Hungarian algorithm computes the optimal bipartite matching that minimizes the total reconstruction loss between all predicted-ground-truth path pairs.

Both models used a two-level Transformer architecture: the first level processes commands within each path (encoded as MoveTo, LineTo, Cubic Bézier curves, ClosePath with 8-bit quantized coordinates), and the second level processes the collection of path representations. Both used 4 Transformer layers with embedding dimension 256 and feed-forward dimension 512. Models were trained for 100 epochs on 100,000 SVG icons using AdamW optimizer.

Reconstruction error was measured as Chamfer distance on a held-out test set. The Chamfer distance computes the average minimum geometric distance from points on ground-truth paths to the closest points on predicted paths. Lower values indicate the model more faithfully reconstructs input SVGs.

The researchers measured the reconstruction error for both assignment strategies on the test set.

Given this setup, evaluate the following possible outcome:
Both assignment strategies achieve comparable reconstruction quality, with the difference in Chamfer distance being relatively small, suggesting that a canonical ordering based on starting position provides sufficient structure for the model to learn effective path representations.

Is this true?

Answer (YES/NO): NO